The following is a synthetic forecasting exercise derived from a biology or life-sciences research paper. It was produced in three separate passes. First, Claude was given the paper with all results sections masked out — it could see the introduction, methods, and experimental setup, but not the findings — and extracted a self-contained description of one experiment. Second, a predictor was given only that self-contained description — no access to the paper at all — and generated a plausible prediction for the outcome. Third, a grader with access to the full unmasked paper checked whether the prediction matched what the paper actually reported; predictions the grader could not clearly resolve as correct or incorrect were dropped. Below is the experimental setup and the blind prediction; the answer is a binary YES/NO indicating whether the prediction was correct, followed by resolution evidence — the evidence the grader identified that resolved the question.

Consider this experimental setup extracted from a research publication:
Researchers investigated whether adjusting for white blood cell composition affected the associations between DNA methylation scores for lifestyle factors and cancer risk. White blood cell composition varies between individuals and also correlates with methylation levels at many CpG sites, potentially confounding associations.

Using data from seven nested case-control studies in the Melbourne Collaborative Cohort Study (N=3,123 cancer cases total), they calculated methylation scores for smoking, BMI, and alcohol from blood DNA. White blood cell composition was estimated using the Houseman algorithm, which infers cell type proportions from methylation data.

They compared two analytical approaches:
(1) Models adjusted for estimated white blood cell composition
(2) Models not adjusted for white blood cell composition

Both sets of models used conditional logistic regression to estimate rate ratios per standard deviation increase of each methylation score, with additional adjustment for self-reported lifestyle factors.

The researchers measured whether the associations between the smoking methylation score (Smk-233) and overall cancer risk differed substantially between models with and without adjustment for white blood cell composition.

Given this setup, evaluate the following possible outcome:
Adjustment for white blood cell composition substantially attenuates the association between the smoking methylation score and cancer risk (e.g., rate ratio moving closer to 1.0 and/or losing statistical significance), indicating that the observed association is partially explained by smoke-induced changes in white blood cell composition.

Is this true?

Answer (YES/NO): NO